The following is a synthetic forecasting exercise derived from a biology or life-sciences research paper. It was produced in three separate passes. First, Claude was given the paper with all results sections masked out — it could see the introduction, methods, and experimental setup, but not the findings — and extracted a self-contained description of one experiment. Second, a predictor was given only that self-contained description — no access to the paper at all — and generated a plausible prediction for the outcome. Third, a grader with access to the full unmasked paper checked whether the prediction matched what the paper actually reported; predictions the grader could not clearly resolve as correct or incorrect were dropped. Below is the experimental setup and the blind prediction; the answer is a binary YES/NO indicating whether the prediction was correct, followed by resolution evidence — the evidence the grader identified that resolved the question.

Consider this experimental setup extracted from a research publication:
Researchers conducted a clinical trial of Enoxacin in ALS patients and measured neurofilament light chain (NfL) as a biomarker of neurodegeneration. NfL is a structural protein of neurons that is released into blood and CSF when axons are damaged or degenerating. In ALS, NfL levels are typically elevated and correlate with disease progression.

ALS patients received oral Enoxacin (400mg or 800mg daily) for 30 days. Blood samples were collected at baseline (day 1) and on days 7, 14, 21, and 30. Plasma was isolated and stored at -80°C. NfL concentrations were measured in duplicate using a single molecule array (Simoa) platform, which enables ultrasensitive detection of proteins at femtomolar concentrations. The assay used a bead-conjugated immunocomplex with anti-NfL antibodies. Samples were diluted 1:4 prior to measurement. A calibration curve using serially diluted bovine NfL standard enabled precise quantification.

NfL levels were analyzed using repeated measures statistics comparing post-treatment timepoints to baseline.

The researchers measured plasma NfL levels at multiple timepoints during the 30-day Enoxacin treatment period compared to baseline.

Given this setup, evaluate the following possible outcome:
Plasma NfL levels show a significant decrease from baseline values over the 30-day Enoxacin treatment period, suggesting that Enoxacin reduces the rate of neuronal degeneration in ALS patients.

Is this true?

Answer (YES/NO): NO